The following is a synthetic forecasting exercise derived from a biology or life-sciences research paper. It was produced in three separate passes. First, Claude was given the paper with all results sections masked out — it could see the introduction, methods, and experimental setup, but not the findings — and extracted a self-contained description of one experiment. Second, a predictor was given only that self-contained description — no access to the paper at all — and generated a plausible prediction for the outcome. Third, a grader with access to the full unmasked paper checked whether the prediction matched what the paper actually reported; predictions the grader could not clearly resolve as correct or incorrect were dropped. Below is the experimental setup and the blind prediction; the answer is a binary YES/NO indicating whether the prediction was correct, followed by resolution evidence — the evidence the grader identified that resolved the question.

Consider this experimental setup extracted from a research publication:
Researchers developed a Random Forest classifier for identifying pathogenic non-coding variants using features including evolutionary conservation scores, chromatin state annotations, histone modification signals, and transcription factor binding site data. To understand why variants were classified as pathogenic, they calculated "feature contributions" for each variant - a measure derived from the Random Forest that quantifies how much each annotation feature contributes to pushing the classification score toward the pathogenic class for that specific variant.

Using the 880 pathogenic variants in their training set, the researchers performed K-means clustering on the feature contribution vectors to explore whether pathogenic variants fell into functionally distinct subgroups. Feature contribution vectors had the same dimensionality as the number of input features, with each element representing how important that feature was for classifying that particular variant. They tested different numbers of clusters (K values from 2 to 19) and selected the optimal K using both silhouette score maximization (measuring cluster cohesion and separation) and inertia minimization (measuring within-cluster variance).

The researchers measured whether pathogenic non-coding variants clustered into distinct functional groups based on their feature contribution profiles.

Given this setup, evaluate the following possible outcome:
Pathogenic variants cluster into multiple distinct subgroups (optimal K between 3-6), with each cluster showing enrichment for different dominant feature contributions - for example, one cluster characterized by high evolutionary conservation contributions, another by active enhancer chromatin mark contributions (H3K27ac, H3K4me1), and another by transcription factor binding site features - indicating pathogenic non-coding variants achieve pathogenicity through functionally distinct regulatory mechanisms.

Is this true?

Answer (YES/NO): NO